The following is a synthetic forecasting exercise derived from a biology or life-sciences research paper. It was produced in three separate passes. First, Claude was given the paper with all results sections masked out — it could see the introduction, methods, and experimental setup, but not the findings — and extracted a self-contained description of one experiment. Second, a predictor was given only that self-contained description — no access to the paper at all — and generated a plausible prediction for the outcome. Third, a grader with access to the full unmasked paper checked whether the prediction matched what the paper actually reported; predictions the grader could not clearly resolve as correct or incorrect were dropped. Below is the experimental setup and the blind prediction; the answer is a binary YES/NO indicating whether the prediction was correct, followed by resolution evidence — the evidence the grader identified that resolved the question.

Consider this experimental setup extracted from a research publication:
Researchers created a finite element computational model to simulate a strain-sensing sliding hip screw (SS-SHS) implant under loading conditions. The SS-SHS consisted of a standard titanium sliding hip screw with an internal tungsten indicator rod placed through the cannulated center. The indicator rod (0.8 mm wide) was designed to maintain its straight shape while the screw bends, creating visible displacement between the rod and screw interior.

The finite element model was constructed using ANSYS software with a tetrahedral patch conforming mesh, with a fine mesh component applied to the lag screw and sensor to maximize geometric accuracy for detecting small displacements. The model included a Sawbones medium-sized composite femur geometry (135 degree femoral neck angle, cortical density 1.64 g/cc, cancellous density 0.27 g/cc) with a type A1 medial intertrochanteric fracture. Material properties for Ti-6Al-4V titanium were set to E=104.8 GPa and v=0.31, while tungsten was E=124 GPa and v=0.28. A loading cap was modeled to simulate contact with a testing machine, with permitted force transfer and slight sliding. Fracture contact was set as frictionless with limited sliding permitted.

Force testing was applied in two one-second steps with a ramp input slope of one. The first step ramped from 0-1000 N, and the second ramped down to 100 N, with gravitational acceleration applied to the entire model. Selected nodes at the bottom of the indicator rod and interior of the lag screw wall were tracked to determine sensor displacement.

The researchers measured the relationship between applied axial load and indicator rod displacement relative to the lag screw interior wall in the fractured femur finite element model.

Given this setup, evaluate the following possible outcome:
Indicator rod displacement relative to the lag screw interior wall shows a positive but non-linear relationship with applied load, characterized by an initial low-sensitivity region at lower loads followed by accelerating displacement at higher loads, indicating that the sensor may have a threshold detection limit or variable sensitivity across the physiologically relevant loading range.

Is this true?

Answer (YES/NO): NO